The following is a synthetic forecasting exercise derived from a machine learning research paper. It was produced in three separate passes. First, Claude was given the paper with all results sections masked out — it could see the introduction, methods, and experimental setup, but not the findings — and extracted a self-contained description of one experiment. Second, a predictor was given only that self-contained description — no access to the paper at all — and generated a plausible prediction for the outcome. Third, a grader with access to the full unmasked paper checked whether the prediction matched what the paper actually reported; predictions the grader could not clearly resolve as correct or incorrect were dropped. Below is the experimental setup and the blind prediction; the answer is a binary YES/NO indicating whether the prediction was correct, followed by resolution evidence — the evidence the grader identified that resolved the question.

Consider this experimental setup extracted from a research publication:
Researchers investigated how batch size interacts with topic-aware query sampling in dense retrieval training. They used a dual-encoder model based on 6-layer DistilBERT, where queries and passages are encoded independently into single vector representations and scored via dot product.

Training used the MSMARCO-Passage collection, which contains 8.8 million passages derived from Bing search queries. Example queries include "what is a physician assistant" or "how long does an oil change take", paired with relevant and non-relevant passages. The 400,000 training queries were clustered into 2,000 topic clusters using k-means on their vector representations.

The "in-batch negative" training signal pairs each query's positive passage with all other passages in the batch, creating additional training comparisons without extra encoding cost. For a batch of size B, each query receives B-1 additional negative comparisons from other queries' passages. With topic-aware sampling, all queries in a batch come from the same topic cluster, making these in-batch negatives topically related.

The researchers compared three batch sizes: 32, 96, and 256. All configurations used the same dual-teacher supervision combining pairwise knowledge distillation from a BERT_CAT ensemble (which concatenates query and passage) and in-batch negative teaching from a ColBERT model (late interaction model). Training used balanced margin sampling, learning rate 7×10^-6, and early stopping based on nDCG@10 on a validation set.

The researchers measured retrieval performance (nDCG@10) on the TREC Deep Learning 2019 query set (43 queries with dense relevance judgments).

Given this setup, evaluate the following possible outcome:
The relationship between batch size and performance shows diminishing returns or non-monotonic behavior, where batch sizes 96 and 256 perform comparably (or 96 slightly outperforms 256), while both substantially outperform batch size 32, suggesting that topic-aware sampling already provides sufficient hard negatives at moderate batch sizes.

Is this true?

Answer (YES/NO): NO